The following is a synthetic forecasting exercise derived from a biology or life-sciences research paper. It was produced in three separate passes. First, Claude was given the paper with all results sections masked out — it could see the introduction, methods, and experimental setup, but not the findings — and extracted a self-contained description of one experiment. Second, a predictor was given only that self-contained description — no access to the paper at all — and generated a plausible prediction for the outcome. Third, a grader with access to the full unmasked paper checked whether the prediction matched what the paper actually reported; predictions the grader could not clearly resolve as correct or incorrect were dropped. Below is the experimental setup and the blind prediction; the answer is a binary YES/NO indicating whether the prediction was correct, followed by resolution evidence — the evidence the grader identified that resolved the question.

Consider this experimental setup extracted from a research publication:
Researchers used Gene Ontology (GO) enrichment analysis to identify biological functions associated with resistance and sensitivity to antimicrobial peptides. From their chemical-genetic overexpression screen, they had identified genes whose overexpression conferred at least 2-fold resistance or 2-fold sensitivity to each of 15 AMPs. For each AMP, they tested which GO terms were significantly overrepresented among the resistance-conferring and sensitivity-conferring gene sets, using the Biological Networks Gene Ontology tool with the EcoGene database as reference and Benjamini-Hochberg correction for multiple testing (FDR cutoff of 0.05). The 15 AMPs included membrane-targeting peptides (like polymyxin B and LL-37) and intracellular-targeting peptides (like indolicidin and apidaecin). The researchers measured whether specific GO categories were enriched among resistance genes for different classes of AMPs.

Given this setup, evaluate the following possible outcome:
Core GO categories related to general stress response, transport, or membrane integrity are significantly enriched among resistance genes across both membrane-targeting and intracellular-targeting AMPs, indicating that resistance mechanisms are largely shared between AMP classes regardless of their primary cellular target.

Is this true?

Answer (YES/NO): NO